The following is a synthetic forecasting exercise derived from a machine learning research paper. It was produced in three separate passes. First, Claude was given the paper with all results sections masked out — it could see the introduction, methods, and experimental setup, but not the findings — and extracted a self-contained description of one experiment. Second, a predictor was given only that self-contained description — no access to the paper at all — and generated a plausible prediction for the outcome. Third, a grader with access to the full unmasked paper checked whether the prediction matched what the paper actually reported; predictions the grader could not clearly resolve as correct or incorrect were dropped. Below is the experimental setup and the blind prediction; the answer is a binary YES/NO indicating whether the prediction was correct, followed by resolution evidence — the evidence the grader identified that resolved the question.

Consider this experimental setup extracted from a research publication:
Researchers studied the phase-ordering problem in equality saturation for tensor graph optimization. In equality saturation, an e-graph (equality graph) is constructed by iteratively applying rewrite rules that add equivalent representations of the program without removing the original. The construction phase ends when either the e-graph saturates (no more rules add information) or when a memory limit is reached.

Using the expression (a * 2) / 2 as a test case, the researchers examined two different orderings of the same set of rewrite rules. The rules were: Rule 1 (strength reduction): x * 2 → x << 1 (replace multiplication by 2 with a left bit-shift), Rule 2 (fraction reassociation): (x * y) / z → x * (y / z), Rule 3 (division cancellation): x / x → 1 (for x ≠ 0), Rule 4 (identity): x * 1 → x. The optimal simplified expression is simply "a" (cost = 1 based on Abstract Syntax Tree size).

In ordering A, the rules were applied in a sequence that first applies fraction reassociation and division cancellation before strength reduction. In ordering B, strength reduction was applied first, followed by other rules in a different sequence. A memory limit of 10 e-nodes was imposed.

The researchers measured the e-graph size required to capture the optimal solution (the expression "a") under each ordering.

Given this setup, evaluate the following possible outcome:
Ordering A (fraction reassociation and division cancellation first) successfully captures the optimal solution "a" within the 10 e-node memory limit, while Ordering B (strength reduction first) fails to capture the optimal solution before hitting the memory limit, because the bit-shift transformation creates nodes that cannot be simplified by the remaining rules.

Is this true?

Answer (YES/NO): YES